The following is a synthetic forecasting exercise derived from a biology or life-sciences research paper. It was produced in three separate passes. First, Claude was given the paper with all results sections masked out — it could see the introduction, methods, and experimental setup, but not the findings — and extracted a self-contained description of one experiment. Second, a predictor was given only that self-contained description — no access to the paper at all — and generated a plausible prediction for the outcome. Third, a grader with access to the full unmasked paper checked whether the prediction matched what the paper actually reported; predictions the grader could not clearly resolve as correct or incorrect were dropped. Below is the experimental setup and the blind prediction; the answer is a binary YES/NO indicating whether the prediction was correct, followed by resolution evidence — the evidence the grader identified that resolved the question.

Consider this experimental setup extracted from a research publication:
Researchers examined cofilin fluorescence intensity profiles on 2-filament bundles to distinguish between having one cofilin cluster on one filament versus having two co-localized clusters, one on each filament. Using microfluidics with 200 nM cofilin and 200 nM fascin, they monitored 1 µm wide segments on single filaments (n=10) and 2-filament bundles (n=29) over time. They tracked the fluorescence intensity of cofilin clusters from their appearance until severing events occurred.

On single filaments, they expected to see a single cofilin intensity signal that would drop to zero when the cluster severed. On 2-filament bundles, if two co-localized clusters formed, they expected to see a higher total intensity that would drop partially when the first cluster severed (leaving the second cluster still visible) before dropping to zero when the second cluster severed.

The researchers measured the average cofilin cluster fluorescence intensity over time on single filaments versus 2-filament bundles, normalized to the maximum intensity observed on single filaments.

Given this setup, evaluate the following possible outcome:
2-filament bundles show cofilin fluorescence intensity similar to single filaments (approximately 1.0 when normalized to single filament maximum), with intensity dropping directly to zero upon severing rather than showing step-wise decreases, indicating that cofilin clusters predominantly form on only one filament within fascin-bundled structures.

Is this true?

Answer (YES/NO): NO